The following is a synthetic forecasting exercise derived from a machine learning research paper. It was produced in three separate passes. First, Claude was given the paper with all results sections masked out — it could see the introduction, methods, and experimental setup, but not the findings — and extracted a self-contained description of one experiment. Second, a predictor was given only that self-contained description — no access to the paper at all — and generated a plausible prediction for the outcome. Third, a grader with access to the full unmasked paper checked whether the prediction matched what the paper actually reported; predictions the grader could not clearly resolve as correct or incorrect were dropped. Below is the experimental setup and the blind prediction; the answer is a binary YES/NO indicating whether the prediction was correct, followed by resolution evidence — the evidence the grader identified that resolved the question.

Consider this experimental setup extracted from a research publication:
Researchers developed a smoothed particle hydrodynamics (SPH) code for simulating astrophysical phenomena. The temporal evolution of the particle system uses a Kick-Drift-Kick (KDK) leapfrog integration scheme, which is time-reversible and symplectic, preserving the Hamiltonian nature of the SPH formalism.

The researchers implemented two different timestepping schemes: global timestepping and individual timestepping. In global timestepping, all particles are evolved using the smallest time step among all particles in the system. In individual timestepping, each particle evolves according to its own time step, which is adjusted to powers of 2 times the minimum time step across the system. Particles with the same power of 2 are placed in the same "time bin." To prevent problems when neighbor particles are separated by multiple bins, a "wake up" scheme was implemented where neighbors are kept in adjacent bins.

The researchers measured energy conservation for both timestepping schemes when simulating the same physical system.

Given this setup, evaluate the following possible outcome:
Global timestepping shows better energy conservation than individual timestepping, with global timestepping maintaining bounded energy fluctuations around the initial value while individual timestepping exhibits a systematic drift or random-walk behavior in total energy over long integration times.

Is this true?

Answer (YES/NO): NO